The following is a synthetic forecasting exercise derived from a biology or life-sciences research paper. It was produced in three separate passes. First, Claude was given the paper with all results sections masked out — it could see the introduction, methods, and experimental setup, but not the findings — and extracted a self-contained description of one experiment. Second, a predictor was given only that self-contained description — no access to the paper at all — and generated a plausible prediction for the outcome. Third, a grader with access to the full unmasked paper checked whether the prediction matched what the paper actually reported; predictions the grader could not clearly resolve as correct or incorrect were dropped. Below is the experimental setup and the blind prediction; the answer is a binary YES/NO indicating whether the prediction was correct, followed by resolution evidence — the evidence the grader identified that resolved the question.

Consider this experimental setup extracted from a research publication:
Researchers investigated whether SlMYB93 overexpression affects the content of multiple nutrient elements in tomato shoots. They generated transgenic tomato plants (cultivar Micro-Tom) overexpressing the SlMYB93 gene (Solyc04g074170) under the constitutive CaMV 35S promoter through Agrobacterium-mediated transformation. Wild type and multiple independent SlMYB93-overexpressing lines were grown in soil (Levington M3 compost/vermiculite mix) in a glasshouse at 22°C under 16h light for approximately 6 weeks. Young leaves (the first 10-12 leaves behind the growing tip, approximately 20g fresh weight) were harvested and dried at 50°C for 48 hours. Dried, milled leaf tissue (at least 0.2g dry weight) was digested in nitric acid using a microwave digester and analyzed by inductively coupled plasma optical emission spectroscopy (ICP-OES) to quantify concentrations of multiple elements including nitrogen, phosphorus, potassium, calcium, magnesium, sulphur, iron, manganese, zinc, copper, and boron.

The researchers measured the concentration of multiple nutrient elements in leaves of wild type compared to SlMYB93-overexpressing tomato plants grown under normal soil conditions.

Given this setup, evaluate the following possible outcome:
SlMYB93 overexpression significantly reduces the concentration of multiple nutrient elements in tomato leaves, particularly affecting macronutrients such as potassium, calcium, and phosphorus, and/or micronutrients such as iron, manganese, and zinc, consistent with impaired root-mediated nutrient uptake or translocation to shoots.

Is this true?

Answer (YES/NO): NO